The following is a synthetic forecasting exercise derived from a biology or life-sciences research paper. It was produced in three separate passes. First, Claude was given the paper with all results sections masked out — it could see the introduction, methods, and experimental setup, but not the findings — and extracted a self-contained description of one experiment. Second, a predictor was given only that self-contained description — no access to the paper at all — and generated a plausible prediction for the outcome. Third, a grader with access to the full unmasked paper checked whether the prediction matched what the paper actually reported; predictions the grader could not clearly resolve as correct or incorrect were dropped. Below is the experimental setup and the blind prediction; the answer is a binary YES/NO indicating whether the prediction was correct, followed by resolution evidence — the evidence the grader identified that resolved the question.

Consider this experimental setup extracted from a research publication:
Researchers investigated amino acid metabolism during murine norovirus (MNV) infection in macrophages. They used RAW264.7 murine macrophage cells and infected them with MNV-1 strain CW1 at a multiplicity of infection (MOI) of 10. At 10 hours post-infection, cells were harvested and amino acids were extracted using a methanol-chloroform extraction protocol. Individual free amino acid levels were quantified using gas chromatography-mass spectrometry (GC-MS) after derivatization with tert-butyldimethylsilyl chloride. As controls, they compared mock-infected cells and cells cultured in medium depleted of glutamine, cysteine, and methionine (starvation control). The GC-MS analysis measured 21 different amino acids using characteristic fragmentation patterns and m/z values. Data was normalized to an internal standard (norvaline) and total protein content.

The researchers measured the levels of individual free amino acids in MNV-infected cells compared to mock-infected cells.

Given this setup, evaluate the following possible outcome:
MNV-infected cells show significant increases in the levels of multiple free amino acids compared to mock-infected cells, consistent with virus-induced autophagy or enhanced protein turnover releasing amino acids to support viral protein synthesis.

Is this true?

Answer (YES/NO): NO